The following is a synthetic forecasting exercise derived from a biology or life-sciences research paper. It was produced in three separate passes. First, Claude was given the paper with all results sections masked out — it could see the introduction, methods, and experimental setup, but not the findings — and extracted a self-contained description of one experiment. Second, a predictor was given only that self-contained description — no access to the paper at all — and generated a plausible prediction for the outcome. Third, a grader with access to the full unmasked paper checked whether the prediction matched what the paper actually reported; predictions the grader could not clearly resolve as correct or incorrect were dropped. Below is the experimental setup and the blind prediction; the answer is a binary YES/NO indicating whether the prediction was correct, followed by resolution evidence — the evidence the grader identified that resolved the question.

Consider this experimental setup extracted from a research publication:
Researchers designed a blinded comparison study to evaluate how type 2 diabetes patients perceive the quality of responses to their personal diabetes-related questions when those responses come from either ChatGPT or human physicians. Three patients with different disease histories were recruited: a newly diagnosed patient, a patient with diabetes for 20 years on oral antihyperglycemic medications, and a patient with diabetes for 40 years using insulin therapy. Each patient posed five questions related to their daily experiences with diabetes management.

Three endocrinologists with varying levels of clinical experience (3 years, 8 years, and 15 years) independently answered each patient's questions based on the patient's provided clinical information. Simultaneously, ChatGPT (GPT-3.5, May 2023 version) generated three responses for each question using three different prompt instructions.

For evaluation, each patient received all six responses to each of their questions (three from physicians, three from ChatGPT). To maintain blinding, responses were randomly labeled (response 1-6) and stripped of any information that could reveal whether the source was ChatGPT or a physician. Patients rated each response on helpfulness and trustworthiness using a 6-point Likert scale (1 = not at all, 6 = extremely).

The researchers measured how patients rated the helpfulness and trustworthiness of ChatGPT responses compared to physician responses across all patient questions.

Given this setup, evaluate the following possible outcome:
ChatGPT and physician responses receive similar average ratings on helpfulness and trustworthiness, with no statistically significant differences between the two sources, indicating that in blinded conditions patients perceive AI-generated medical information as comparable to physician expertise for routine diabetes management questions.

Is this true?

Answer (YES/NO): NO